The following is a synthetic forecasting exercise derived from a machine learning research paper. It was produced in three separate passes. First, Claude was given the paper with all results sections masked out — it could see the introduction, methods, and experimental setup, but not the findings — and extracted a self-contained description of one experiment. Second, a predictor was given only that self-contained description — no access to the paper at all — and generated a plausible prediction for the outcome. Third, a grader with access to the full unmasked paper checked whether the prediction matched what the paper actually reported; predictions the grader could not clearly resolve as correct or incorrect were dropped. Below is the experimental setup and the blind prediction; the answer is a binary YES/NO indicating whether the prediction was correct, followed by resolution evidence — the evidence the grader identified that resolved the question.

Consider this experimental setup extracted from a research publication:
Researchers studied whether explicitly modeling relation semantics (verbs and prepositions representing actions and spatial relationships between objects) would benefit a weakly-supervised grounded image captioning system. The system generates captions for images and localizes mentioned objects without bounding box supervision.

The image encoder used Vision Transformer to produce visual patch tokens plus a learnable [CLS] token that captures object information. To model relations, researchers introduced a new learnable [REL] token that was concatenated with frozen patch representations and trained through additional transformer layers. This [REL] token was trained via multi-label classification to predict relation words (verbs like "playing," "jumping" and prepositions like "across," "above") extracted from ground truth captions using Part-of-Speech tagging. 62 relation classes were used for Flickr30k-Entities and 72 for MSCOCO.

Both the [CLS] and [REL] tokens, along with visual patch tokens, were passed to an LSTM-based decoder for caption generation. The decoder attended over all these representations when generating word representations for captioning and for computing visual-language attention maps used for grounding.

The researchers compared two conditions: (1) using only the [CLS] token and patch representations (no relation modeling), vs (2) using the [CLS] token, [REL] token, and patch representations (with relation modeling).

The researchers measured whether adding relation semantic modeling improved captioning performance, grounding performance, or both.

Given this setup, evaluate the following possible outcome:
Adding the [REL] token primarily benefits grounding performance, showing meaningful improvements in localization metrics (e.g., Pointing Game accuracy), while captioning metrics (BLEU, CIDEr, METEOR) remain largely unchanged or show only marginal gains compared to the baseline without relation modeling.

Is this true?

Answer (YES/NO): NO